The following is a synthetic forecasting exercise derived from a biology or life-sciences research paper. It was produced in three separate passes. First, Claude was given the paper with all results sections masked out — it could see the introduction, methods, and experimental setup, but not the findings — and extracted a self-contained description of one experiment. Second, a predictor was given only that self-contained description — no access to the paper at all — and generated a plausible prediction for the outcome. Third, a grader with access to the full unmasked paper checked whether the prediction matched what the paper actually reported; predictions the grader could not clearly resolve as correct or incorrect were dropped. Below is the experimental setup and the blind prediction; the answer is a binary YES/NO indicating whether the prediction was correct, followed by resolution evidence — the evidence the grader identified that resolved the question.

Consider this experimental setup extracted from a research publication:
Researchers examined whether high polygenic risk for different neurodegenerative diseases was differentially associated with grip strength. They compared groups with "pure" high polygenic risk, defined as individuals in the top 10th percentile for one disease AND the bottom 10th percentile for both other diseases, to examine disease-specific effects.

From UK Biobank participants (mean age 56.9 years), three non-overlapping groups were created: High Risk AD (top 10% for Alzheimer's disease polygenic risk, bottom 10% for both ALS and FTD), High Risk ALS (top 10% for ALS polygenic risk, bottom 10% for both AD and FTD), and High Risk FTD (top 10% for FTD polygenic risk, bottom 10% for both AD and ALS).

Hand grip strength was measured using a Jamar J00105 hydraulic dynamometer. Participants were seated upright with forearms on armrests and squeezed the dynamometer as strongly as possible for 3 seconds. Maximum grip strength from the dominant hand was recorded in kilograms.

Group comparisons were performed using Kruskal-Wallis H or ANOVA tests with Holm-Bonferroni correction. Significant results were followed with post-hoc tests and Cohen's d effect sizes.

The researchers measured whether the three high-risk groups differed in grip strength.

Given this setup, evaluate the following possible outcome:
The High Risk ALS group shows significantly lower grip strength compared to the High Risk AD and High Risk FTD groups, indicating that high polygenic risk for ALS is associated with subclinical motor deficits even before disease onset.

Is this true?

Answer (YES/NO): NO